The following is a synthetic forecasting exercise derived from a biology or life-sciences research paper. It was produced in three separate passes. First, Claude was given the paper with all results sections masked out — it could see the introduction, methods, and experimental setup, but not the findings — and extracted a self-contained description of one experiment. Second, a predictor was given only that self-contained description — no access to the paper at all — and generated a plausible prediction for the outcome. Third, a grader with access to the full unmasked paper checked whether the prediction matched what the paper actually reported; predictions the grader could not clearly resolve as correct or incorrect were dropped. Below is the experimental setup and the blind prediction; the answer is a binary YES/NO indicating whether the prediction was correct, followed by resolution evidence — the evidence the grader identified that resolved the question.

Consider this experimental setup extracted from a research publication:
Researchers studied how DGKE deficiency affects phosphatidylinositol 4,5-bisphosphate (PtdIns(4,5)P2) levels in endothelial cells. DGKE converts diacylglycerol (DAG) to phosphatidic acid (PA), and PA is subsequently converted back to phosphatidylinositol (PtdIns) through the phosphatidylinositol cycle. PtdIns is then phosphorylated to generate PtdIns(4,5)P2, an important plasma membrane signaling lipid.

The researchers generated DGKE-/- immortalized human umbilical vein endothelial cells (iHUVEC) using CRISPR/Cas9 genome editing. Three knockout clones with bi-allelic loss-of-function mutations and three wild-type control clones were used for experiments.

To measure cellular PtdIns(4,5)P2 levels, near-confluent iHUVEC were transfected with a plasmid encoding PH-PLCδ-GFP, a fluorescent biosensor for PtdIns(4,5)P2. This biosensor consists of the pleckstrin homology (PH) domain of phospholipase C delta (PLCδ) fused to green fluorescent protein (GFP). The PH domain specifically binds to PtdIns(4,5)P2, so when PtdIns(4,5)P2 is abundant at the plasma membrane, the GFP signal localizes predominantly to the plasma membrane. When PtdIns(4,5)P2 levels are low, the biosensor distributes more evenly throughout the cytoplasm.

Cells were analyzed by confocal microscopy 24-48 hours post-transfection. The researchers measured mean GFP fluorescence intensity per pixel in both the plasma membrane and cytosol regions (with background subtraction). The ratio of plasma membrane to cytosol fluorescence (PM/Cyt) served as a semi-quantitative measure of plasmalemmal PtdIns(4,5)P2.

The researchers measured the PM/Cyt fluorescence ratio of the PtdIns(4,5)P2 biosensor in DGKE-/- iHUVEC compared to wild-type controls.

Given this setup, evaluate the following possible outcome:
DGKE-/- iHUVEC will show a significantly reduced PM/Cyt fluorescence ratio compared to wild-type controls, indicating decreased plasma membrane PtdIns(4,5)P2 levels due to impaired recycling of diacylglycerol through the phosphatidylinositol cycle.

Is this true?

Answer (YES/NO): YES